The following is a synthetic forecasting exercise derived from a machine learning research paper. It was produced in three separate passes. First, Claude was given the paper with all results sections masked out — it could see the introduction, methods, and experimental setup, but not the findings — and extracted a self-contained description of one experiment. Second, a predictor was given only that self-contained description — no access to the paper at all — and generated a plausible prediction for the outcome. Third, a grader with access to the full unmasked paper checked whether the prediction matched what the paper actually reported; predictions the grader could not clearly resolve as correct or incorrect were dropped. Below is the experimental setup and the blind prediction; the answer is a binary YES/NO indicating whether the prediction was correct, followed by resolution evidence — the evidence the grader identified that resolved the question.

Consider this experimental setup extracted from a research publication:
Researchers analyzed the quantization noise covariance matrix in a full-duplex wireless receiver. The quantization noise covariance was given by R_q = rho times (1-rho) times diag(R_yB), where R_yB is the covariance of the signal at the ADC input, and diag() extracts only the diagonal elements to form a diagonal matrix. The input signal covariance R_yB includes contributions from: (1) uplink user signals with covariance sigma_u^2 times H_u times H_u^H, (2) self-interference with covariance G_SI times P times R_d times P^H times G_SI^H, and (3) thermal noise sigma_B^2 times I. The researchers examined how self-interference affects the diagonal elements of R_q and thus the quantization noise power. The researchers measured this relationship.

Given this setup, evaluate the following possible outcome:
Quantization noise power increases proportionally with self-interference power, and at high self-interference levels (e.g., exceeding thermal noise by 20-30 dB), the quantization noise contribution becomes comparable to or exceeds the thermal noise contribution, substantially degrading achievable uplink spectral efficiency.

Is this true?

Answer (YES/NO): YES